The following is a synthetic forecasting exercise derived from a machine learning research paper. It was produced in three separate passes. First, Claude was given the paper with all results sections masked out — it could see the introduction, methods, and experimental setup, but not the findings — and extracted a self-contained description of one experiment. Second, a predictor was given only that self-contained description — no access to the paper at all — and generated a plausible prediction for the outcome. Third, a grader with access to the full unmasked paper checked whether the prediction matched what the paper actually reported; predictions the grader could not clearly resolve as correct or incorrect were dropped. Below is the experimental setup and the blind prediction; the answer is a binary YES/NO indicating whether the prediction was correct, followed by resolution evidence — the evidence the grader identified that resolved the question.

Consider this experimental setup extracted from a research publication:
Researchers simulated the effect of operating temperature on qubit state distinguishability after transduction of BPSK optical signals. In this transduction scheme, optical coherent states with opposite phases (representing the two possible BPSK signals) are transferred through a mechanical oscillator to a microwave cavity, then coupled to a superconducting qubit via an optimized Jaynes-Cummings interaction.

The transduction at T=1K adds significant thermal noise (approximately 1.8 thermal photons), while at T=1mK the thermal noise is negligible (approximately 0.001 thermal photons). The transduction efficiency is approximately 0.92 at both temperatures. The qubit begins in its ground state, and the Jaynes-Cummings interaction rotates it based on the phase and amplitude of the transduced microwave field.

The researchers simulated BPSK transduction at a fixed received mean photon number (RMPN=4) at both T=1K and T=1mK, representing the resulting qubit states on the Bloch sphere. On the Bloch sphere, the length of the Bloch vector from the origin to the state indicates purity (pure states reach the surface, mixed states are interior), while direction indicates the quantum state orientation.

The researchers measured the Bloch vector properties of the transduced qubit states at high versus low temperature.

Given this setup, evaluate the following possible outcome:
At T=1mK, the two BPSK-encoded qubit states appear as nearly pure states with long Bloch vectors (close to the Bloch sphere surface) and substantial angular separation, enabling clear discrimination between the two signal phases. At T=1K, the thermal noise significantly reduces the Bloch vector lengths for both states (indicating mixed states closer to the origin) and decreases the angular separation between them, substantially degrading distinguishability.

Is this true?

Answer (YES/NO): NO